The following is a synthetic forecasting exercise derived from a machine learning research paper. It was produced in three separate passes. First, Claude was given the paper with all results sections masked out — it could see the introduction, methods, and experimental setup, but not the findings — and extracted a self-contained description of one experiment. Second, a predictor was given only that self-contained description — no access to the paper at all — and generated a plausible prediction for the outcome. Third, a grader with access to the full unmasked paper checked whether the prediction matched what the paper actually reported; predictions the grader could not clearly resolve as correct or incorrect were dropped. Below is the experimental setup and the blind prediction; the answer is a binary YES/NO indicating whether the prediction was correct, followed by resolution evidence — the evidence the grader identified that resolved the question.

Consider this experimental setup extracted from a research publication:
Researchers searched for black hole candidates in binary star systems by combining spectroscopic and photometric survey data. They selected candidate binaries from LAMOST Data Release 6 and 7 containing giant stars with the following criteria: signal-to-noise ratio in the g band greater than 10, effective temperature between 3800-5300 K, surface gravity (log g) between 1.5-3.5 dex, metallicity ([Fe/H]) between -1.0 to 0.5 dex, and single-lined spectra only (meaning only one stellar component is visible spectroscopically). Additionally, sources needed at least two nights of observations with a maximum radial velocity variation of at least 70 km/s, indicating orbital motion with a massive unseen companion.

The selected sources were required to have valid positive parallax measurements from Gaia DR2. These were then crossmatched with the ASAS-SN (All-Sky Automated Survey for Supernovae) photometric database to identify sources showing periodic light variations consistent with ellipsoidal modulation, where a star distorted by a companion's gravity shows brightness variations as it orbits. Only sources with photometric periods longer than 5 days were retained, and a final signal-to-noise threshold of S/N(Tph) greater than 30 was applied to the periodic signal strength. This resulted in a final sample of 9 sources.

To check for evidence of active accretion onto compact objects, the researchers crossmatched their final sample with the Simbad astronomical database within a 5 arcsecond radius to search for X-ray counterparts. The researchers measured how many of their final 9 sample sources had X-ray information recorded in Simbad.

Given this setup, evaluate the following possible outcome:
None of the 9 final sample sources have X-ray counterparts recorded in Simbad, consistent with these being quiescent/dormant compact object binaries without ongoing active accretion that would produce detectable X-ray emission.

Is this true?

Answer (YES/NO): NO